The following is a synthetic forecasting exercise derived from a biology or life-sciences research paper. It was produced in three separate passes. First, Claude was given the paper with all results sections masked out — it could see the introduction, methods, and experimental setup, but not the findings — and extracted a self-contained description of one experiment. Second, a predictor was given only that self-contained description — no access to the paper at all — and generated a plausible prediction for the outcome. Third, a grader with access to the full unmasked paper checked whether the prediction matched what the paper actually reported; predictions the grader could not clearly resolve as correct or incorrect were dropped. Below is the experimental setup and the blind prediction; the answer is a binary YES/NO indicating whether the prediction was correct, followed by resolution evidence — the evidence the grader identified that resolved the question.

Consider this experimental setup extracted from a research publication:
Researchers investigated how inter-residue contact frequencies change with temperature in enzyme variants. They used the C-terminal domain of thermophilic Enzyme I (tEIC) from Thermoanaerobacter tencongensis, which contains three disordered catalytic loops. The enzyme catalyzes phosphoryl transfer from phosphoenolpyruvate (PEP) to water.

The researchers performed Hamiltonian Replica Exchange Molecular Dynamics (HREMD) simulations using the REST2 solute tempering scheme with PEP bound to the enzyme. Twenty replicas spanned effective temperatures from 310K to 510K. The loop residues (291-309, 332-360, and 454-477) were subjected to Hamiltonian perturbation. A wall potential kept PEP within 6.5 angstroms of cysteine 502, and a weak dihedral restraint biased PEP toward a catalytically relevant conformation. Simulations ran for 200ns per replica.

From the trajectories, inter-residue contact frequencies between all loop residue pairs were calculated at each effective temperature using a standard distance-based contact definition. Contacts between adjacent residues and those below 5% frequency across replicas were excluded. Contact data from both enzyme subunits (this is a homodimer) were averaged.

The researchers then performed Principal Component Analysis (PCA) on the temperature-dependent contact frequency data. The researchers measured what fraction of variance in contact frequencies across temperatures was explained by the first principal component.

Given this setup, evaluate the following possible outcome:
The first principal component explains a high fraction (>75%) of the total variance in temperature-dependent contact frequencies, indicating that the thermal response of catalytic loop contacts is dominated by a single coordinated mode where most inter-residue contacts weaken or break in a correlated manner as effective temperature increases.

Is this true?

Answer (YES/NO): YES